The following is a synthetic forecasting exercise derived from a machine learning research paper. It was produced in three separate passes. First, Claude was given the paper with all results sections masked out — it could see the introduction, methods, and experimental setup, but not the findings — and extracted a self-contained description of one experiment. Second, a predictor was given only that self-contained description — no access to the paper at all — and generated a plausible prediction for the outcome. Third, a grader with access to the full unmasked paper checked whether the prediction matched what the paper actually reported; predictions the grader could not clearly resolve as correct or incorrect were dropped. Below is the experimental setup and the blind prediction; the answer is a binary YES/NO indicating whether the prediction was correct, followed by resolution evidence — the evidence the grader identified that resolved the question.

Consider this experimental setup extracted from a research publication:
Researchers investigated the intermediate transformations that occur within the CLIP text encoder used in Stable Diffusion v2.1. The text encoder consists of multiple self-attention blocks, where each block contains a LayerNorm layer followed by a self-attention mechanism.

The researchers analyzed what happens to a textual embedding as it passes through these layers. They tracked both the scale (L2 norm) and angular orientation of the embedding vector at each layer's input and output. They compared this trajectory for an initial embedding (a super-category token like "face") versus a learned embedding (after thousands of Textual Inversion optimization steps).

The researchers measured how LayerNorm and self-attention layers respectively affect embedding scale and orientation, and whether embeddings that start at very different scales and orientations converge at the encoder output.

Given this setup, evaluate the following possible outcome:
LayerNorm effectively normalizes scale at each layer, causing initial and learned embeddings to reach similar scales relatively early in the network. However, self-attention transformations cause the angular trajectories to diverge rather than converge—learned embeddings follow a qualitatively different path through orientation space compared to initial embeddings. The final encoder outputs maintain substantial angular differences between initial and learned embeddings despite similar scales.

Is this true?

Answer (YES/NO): NO